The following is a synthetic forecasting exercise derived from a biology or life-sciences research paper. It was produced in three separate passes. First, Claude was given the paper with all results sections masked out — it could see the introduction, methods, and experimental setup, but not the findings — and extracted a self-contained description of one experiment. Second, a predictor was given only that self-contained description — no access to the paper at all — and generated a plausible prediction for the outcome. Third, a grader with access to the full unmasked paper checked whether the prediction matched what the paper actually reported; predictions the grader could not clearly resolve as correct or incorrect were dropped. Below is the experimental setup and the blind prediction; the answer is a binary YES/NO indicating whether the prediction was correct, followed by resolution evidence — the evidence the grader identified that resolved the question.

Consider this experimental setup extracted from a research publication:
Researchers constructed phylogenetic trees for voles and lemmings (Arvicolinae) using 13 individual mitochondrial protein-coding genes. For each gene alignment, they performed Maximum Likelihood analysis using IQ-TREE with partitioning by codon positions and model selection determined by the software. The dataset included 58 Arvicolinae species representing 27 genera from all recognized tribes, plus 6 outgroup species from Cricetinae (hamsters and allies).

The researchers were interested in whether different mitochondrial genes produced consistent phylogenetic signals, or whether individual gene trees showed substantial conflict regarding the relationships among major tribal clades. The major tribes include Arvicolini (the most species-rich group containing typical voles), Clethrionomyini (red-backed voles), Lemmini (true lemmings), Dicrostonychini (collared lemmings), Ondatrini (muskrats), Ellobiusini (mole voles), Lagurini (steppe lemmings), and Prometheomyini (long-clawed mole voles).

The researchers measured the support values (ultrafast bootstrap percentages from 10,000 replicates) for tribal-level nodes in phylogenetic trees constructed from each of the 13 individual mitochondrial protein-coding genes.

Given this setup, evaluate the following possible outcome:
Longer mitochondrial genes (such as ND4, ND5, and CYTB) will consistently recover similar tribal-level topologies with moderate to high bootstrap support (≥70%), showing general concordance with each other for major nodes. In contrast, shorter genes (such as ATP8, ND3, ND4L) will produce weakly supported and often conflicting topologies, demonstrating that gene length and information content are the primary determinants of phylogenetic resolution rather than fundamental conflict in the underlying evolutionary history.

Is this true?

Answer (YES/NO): NO